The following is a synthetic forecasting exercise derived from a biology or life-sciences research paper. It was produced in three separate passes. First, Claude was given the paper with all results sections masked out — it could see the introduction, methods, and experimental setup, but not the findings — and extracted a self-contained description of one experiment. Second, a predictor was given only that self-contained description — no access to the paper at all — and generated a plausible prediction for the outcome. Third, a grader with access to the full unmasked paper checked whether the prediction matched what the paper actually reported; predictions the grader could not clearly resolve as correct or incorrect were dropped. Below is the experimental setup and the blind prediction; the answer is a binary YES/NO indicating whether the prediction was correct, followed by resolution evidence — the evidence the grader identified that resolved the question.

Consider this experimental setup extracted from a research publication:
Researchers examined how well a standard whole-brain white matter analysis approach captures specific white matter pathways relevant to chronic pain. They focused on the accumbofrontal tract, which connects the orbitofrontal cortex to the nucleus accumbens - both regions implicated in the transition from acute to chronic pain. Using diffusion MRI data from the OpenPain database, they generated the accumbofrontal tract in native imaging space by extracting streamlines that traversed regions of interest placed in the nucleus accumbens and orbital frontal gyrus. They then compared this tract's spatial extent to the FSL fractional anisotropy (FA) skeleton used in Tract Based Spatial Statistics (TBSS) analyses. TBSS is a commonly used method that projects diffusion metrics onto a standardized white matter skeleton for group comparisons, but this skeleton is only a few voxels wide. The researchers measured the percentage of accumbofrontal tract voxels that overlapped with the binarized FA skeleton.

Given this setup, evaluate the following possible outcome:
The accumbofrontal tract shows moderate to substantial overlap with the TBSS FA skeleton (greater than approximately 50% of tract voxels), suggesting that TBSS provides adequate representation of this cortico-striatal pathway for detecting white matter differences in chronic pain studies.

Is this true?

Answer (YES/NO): NO